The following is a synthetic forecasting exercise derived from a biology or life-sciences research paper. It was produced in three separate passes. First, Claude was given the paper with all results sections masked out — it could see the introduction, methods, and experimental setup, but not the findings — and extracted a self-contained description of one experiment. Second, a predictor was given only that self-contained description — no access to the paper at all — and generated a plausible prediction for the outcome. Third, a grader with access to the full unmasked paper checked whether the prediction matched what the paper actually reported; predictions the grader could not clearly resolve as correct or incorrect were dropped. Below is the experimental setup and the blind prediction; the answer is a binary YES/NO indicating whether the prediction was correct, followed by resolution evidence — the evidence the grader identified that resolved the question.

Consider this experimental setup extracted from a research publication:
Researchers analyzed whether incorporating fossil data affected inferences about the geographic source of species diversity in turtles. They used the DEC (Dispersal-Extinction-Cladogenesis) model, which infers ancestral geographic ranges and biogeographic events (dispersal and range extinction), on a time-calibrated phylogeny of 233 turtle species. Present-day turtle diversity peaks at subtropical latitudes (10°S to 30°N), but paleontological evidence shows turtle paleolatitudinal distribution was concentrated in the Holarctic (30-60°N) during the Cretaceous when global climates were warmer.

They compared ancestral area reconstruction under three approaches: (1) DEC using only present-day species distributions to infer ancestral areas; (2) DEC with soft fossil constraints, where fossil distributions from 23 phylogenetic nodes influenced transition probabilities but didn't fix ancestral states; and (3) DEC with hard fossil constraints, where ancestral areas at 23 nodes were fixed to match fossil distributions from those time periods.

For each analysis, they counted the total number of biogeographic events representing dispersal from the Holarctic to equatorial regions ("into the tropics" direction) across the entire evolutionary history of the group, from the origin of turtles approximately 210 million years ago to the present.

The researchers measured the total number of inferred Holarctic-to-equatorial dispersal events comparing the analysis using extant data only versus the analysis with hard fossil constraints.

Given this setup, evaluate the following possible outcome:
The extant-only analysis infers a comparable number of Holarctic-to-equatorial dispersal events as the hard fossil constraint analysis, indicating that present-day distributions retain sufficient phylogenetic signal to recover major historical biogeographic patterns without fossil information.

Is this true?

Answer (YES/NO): NO